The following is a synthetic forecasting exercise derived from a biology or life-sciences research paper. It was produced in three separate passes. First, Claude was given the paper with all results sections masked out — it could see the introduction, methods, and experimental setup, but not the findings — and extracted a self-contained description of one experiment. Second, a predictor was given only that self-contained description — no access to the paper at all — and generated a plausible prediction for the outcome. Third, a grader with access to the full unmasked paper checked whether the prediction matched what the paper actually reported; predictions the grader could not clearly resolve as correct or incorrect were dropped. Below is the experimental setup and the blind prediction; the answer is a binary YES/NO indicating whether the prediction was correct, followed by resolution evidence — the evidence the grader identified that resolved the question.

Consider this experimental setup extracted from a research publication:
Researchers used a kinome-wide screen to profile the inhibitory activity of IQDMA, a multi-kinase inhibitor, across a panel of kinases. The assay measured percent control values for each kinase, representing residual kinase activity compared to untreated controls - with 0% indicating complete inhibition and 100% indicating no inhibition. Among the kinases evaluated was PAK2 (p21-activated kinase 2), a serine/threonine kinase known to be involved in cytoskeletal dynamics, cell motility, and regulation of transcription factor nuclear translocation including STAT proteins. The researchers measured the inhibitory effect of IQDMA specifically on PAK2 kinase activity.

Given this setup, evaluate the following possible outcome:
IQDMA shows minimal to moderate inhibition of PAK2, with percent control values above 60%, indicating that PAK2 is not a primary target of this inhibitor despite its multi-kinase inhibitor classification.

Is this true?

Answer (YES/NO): NO